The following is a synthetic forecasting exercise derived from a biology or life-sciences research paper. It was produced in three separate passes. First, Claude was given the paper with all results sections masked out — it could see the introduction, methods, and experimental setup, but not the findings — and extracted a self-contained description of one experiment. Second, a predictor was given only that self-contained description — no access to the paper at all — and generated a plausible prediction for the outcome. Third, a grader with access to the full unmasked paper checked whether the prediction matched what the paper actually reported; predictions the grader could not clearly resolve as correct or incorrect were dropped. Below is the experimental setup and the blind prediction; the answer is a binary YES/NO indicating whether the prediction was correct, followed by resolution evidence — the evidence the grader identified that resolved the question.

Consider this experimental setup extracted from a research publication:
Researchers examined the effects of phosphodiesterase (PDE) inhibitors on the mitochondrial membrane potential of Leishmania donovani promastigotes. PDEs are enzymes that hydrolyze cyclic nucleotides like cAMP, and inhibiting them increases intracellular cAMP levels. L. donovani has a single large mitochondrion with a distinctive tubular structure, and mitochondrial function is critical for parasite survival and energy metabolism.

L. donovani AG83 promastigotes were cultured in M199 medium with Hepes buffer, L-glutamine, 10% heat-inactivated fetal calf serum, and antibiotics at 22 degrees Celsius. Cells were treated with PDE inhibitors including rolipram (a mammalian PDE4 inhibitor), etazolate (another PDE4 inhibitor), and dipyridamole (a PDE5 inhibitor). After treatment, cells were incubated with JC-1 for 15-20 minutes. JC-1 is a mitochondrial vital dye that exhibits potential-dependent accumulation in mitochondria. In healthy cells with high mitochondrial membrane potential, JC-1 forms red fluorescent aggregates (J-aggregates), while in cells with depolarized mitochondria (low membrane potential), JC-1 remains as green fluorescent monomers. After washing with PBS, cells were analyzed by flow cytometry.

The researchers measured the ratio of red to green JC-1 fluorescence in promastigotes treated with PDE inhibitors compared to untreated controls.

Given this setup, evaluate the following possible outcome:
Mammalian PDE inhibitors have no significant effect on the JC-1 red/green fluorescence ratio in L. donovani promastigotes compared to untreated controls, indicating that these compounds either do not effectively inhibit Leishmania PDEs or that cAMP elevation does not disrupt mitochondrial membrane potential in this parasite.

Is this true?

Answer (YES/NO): NO